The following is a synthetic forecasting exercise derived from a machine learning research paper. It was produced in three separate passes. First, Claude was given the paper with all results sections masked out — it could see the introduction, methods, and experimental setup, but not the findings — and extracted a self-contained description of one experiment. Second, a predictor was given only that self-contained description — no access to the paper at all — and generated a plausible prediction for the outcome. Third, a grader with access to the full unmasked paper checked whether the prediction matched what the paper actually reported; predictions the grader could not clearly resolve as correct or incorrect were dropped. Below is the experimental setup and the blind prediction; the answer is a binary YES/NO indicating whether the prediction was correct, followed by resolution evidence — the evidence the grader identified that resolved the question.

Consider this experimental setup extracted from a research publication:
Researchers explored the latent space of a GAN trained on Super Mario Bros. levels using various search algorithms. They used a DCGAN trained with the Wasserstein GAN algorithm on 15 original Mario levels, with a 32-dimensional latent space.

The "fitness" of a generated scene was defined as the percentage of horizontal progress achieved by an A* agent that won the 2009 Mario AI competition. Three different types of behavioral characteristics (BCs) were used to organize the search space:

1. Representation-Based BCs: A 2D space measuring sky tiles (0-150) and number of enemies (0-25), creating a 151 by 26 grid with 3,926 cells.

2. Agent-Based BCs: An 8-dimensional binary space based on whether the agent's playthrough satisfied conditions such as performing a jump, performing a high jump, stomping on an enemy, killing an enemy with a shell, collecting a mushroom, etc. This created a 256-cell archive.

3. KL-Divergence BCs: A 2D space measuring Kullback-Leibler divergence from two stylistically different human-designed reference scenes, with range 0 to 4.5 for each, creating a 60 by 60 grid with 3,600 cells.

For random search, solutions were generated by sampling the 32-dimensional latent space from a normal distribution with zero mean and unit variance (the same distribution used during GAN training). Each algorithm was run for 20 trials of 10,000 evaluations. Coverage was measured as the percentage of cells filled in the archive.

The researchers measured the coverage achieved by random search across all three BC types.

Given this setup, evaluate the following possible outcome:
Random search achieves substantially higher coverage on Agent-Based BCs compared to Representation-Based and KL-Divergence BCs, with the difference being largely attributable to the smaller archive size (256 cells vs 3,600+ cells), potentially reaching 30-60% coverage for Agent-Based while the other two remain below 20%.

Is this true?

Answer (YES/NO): NO